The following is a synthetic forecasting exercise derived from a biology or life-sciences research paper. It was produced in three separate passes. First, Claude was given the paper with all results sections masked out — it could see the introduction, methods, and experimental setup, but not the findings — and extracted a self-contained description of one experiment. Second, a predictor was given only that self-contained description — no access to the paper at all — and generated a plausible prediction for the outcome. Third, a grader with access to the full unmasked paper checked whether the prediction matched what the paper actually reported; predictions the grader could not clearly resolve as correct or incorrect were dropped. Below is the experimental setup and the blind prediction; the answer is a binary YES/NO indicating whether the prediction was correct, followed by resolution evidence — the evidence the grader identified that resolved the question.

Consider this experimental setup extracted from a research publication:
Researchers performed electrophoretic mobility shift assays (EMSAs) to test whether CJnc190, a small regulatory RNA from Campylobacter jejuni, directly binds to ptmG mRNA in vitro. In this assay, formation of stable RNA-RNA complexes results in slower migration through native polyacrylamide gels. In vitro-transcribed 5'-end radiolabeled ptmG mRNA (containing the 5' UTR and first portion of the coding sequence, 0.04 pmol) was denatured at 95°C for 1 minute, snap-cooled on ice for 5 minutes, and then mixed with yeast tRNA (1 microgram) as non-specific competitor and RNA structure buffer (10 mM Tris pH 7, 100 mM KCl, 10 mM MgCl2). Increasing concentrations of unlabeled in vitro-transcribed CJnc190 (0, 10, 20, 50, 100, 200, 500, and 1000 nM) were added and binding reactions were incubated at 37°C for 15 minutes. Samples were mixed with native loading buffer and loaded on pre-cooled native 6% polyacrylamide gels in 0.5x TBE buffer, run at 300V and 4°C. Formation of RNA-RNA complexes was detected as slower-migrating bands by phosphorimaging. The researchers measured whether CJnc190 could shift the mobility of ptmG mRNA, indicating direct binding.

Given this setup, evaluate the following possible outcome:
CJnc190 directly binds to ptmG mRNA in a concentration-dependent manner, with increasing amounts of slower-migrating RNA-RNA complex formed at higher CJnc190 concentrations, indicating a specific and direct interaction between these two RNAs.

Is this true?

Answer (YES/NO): YES